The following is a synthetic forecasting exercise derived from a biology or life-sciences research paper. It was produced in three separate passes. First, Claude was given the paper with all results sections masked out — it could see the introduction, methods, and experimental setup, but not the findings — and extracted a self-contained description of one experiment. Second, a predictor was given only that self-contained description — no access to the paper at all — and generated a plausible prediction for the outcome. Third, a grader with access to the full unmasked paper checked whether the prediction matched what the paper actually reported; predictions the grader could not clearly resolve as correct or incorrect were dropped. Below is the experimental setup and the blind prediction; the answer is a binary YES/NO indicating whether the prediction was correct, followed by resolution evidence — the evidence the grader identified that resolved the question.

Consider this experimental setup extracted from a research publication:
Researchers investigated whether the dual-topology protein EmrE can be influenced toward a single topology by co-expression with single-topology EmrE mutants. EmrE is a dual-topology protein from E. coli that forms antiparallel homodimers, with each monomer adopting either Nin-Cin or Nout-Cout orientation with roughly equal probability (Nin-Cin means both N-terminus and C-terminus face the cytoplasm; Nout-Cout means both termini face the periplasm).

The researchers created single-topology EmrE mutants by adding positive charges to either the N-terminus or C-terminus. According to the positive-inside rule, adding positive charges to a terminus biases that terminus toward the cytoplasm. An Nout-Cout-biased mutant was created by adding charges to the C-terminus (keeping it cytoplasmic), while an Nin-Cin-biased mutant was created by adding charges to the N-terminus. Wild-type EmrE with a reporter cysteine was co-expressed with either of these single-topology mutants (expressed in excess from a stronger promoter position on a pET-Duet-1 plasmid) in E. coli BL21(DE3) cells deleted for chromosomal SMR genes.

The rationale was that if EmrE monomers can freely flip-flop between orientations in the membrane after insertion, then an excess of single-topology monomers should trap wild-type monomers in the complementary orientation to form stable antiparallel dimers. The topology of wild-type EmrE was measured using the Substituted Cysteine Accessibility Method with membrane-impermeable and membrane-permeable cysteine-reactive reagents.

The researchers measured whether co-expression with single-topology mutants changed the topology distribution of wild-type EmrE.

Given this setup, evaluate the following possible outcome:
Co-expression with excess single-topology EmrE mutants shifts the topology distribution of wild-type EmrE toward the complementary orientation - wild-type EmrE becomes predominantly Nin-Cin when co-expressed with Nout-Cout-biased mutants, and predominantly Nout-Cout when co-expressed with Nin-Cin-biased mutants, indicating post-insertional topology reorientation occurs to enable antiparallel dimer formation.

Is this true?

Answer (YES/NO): NO